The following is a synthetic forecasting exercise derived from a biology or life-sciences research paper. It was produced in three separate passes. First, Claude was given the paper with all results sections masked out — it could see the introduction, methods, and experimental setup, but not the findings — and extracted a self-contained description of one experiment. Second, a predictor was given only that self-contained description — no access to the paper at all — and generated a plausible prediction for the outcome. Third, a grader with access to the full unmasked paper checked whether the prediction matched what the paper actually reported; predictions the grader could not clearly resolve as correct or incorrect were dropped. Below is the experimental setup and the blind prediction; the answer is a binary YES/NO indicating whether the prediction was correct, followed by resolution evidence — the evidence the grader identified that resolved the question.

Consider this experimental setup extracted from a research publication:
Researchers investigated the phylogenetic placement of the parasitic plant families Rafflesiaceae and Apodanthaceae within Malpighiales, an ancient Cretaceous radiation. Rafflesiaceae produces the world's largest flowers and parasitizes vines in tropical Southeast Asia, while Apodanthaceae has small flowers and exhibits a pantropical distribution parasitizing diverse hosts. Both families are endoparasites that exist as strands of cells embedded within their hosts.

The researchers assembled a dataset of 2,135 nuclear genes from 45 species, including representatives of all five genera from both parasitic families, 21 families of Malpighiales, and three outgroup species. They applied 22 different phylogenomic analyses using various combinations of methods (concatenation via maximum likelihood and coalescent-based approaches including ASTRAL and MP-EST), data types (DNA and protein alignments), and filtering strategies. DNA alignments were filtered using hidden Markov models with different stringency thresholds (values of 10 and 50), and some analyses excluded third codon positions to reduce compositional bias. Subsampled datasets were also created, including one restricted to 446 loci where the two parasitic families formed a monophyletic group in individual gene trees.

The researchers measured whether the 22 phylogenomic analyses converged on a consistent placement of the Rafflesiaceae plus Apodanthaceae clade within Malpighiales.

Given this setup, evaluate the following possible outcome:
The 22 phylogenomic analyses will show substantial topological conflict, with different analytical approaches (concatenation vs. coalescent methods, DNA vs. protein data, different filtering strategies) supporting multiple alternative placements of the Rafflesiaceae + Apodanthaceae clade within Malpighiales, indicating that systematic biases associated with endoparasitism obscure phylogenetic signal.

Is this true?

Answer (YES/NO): YES